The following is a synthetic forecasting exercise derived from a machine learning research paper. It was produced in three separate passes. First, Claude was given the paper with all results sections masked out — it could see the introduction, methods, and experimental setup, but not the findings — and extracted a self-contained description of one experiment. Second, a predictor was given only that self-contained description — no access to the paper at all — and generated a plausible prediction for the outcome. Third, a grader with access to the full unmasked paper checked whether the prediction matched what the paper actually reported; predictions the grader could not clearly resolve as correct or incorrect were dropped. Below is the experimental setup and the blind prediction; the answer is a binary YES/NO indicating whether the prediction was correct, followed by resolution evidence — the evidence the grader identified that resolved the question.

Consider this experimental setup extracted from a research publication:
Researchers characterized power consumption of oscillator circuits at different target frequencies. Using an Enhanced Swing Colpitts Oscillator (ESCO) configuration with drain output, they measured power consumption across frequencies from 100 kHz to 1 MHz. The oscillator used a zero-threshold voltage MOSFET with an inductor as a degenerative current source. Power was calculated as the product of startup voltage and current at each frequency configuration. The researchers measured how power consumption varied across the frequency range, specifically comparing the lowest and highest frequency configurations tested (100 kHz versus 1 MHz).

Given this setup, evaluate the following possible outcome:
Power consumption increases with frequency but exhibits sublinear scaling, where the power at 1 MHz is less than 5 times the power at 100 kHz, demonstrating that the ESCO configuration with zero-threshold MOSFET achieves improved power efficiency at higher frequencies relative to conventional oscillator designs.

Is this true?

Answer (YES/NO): NO